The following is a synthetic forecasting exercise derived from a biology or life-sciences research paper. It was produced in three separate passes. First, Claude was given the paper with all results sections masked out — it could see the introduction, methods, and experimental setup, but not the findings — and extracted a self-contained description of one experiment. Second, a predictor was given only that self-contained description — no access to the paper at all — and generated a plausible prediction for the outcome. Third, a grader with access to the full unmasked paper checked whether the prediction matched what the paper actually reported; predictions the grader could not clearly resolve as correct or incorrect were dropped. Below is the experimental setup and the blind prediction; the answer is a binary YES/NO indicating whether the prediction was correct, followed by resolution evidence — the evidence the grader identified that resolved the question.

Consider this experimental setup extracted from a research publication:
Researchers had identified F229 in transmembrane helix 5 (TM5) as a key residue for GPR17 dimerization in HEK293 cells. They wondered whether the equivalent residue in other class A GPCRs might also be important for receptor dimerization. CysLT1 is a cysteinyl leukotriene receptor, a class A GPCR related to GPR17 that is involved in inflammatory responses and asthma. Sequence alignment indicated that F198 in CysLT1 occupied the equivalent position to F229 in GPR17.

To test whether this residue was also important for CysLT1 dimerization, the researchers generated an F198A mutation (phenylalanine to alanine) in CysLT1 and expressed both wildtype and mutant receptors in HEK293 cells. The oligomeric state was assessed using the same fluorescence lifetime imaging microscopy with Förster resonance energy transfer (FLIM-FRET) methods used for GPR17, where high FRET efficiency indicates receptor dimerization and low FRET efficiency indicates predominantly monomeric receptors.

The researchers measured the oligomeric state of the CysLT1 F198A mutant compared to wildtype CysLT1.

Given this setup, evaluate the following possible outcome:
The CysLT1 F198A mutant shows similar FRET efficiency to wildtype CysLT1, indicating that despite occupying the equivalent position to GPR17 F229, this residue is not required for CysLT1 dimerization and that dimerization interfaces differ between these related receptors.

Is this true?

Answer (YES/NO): NO